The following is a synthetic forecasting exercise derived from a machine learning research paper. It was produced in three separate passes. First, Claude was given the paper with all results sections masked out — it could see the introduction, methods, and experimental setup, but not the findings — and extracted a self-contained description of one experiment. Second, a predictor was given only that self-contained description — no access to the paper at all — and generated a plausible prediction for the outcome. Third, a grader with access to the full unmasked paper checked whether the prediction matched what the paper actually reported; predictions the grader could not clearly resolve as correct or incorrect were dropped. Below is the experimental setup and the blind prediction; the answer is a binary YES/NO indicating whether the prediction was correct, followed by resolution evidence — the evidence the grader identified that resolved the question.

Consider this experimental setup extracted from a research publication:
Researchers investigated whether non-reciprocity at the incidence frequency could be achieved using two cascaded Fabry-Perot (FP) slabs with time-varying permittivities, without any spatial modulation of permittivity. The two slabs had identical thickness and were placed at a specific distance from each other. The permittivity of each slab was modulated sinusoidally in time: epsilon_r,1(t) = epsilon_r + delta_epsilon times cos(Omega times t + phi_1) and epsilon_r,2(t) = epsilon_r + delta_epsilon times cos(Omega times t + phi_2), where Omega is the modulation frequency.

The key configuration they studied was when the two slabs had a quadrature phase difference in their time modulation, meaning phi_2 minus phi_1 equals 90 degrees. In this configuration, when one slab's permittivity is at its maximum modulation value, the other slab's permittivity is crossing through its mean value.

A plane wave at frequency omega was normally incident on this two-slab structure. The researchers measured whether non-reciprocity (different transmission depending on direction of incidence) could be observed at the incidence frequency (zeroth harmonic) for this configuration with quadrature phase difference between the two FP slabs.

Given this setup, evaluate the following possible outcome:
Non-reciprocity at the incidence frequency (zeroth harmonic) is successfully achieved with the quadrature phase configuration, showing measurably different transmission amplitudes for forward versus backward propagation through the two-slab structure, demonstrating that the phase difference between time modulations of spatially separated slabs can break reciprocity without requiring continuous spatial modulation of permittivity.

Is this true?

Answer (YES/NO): YES